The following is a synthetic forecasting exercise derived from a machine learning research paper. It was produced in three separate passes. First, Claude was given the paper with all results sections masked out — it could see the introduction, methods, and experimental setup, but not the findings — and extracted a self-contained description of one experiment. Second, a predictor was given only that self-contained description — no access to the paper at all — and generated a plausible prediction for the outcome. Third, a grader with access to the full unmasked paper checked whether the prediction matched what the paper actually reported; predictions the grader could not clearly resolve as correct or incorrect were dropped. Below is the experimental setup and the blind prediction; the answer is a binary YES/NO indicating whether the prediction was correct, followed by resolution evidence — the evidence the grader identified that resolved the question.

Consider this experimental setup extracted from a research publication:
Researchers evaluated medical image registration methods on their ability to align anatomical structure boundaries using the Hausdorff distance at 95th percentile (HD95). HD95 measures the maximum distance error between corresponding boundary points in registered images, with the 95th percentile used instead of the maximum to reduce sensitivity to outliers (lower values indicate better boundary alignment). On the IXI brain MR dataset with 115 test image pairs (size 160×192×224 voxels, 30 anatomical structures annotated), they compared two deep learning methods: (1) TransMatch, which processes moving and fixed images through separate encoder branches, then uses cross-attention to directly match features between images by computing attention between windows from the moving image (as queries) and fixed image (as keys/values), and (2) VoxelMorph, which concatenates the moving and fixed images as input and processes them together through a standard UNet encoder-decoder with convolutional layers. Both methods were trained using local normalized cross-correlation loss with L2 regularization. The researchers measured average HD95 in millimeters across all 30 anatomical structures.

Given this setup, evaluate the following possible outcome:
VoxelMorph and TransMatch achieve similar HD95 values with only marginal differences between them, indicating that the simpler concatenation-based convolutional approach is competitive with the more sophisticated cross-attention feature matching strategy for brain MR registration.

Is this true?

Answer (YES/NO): NO